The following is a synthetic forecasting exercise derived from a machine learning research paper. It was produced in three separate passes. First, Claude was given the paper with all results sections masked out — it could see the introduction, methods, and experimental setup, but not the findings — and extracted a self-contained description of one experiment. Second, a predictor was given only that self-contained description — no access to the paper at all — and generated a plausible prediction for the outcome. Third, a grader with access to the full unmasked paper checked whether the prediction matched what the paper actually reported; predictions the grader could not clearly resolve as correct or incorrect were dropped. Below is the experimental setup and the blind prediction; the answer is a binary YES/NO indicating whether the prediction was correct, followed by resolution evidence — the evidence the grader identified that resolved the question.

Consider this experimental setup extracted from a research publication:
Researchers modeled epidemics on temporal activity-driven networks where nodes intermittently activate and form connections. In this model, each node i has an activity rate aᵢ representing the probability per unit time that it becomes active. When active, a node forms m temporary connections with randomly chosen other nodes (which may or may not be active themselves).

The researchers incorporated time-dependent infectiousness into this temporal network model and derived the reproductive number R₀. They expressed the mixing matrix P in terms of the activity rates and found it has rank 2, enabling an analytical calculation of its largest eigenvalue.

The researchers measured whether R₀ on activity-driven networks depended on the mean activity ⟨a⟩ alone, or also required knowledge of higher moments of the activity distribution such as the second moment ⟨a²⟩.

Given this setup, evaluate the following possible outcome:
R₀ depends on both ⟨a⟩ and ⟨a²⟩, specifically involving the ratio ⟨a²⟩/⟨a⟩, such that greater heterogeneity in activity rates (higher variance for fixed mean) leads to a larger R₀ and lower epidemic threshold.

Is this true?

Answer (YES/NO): NO